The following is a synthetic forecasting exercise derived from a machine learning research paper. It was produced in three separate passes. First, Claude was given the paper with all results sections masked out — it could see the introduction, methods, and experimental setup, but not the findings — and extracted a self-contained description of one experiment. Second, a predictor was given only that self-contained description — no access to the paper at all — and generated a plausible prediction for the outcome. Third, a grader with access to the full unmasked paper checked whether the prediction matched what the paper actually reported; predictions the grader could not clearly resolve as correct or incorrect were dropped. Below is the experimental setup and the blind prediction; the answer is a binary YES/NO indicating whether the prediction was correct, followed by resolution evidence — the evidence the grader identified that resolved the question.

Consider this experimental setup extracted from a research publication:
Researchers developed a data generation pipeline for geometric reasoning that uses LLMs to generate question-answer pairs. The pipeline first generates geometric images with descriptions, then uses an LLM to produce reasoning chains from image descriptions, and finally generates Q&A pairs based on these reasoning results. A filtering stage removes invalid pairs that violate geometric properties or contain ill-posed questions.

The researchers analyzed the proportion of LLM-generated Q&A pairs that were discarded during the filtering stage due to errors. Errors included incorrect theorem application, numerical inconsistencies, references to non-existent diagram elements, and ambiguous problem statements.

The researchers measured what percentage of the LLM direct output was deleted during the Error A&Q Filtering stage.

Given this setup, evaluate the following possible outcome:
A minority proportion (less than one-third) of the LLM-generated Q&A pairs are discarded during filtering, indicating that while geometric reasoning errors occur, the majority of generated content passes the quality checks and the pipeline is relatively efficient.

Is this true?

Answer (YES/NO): YES